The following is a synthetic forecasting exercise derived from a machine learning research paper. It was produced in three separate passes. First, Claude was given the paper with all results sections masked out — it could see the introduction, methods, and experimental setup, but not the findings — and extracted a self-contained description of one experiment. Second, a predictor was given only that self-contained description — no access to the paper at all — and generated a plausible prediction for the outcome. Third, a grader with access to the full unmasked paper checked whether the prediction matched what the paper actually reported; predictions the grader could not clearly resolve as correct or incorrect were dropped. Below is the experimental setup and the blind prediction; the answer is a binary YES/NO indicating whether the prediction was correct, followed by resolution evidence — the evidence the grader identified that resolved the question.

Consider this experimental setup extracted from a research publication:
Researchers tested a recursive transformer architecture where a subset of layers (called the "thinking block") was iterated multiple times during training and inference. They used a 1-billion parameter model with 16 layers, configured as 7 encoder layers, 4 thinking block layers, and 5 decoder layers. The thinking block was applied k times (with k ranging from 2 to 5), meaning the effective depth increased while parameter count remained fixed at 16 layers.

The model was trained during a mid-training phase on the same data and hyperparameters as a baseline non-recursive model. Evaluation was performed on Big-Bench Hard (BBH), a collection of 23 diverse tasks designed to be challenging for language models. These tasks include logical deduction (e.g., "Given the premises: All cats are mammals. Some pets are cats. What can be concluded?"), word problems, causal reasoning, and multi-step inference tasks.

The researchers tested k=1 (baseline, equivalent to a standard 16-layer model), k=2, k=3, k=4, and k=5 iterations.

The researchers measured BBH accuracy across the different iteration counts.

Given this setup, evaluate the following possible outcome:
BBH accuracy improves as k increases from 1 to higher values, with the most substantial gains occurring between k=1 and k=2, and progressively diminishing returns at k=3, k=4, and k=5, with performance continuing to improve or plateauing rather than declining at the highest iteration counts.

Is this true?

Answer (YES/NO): NO